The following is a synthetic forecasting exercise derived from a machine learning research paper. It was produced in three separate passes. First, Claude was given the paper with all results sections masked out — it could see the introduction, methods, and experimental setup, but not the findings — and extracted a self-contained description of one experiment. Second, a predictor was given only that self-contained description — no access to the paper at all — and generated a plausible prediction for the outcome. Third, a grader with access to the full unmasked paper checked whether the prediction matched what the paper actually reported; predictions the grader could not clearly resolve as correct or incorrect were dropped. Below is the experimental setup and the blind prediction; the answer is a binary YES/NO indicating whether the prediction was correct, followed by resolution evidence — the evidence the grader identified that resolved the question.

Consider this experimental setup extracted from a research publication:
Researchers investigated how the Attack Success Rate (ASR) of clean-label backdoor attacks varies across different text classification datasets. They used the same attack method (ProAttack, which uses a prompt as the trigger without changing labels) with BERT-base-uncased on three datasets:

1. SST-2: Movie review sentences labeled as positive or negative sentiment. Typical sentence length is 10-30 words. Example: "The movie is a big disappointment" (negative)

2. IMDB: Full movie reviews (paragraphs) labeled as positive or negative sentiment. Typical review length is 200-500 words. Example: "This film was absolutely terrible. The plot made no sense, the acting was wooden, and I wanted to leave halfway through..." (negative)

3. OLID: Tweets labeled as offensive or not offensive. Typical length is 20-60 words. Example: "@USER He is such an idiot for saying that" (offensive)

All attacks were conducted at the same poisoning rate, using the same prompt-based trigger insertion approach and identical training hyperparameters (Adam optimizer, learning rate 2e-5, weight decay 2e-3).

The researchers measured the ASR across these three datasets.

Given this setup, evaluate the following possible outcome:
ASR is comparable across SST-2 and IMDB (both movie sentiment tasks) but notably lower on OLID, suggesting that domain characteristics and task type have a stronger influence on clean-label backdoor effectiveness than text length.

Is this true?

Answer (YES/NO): NO